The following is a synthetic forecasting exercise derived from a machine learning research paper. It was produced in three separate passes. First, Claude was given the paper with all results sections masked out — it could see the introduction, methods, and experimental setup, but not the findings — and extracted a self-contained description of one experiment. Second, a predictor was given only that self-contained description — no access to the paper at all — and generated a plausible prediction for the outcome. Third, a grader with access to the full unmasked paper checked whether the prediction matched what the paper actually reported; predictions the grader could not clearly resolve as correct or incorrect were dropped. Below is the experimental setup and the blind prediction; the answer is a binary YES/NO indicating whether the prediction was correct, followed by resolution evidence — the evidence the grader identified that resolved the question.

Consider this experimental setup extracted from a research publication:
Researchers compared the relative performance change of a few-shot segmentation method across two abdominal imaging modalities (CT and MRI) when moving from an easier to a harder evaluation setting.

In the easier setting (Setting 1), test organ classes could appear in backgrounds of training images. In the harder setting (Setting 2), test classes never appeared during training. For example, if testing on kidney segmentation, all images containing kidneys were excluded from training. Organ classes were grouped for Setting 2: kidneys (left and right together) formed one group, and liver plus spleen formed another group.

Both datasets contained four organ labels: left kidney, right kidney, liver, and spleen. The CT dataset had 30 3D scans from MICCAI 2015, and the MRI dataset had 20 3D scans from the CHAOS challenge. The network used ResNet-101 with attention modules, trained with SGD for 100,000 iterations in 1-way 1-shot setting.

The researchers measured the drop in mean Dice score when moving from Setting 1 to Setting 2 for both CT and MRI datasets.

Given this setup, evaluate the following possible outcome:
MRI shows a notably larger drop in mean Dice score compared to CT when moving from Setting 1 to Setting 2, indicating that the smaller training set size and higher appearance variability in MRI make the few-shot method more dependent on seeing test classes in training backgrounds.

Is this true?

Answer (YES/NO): NO